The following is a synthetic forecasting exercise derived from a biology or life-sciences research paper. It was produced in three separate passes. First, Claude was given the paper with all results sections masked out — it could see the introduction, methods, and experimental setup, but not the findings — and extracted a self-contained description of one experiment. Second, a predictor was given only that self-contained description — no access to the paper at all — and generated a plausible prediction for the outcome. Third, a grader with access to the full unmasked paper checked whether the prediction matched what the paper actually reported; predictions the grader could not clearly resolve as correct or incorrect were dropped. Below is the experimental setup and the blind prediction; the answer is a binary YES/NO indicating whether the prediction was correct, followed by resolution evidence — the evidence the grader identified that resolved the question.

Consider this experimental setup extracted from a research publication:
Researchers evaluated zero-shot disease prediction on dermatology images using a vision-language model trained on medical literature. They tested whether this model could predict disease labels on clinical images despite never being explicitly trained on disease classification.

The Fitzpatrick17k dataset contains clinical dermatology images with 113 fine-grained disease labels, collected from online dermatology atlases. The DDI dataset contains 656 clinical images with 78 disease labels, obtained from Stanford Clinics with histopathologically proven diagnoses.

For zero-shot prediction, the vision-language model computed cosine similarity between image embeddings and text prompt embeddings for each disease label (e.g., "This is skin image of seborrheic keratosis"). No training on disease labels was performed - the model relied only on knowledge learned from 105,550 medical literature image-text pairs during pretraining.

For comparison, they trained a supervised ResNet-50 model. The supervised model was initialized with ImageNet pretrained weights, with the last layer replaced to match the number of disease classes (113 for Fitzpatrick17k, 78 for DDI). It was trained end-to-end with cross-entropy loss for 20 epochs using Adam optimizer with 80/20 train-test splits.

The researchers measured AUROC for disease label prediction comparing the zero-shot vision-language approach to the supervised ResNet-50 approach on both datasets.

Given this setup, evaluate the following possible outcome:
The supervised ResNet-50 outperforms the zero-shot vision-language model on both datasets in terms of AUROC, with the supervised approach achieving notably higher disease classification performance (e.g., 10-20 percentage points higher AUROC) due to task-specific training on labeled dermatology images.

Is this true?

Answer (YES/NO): NO